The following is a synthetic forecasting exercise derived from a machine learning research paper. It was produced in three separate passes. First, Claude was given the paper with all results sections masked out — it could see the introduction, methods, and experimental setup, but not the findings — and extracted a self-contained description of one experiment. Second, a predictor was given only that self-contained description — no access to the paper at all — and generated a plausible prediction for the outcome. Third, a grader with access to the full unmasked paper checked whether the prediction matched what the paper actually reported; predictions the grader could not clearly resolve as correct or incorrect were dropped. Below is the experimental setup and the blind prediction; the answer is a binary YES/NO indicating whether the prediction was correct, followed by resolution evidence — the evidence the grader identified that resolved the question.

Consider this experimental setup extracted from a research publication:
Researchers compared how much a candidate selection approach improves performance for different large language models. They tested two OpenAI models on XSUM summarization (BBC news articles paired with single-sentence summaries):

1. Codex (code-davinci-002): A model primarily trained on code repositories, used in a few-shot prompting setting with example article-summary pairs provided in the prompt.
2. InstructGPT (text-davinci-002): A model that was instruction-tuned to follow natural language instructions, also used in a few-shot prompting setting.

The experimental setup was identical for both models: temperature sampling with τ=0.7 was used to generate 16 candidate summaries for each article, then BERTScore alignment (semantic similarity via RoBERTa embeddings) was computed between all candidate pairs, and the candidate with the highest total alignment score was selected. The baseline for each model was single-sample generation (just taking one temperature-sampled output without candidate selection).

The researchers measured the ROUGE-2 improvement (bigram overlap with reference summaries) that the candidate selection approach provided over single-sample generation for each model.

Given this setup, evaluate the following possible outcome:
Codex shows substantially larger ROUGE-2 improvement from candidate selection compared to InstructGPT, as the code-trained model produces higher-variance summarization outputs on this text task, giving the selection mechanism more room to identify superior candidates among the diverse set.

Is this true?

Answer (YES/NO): NO